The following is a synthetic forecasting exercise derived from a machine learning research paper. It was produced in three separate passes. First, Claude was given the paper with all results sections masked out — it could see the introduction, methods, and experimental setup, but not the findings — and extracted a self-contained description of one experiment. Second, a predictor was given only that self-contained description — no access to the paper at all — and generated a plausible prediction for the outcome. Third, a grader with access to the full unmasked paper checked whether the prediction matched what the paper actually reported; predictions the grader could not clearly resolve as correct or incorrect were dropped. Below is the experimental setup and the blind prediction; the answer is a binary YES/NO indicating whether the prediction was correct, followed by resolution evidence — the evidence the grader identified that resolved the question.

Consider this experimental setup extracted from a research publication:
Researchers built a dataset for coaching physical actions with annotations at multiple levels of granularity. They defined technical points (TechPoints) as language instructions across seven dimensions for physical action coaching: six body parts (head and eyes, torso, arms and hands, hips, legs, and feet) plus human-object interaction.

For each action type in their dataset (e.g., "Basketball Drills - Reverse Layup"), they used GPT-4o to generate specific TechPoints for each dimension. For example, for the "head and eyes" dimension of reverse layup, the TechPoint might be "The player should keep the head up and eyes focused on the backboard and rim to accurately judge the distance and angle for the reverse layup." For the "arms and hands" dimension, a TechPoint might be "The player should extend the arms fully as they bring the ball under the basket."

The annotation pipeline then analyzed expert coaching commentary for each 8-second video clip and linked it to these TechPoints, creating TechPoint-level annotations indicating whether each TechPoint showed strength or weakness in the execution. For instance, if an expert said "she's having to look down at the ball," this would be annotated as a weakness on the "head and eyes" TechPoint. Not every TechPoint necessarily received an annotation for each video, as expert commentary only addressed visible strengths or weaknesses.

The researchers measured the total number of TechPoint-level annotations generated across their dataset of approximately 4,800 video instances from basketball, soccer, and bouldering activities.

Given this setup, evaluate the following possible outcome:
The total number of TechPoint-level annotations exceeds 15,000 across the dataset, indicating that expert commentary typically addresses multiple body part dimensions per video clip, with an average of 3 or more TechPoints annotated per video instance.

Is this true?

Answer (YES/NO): YES